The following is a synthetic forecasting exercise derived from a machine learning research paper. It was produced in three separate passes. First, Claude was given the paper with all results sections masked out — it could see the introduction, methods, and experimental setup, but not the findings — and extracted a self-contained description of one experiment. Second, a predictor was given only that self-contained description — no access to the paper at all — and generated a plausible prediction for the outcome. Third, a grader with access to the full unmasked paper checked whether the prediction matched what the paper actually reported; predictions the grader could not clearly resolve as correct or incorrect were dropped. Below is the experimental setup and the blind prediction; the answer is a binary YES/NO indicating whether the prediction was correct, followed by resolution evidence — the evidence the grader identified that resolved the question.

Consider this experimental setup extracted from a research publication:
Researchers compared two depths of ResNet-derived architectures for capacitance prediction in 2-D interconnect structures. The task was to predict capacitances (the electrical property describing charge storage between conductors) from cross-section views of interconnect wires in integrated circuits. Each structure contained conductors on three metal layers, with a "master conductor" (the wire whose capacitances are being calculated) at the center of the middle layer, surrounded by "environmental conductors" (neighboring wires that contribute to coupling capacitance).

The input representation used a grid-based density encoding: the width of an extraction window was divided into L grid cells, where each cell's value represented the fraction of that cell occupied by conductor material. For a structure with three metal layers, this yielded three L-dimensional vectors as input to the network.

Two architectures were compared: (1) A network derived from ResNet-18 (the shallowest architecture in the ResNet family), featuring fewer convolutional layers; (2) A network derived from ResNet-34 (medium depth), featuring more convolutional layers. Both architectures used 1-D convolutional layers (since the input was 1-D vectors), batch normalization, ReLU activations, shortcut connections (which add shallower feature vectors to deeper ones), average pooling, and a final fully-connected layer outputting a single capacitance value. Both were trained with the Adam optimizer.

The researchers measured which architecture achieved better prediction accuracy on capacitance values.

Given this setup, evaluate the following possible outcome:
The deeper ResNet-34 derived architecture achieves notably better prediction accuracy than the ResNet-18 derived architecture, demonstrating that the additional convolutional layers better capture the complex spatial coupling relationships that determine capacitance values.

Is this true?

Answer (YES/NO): YES